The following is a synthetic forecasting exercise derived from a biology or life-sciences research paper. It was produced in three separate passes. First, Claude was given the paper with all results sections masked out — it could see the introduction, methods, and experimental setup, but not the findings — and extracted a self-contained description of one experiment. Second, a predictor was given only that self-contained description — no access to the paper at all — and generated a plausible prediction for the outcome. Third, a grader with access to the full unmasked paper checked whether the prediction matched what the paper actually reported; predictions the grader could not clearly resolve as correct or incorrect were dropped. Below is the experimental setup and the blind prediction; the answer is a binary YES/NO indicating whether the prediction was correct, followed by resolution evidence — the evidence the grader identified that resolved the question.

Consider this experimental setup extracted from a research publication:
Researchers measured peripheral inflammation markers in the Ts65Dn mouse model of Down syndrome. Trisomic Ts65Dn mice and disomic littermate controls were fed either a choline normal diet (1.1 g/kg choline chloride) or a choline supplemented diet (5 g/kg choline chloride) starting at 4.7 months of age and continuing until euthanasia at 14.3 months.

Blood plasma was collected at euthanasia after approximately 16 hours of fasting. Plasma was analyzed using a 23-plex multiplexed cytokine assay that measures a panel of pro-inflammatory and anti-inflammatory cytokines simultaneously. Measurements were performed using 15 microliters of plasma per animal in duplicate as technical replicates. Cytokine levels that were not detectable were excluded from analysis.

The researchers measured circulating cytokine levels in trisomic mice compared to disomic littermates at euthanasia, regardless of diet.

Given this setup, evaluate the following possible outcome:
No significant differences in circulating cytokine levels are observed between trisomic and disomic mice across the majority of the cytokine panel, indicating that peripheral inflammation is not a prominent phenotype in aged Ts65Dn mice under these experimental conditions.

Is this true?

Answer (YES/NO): NO